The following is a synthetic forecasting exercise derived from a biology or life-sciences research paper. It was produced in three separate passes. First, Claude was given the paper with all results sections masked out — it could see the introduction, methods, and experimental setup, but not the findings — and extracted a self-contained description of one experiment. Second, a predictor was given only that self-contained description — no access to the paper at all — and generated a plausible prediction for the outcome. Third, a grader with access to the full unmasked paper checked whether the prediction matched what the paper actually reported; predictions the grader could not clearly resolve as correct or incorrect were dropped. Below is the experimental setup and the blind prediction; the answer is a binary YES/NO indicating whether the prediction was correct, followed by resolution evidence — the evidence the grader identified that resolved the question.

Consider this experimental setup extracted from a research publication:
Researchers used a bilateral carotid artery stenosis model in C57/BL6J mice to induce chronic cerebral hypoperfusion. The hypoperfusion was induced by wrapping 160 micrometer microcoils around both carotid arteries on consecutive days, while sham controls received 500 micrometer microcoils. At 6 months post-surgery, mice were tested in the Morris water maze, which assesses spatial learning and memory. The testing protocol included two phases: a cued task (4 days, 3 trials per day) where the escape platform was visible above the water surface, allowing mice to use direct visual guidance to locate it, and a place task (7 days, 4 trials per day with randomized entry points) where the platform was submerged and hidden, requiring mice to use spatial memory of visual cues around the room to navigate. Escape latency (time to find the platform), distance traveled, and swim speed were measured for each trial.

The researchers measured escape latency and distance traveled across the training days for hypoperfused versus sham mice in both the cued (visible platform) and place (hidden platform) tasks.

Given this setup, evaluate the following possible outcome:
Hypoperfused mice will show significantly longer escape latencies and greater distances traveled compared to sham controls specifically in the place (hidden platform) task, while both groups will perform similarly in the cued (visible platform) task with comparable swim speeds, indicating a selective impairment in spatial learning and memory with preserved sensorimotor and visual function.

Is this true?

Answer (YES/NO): NO